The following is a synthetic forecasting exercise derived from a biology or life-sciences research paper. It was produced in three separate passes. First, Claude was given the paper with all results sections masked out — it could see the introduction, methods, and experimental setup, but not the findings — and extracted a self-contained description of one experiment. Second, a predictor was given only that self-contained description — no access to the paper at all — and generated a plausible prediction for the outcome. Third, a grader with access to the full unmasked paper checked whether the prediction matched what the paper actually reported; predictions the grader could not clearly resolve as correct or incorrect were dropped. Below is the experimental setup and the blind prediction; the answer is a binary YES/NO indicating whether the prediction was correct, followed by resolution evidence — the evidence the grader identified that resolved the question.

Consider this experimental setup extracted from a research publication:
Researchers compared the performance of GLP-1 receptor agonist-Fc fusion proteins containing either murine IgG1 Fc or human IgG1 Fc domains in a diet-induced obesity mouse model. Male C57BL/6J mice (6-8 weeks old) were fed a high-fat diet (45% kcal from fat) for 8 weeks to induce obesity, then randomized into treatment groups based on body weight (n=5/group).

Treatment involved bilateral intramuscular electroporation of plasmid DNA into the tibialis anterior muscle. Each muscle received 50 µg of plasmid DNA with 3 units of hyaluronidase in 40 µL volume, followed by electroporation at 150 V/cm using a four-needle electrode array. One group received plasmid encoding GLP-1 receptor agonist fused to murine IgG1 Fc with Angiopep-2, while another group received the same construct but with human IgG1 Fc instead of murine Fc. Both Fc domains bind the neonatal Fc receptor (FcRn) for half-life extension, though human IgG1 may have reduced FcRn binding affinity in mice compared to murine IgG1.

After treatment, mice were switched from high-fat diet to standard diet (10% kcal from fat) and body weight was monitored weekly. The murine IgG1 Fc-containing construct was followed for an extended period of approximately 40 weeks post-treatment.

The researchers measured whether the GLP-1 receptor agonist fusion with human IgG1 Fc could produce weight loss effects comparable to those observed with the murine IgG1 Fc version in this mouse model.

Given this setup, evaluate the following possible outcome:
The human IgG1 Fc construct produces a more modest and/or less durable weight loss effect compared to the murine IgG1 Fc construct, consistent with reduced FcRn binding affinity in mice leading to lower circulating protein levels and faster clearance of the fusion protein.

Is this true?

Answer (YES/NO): YES